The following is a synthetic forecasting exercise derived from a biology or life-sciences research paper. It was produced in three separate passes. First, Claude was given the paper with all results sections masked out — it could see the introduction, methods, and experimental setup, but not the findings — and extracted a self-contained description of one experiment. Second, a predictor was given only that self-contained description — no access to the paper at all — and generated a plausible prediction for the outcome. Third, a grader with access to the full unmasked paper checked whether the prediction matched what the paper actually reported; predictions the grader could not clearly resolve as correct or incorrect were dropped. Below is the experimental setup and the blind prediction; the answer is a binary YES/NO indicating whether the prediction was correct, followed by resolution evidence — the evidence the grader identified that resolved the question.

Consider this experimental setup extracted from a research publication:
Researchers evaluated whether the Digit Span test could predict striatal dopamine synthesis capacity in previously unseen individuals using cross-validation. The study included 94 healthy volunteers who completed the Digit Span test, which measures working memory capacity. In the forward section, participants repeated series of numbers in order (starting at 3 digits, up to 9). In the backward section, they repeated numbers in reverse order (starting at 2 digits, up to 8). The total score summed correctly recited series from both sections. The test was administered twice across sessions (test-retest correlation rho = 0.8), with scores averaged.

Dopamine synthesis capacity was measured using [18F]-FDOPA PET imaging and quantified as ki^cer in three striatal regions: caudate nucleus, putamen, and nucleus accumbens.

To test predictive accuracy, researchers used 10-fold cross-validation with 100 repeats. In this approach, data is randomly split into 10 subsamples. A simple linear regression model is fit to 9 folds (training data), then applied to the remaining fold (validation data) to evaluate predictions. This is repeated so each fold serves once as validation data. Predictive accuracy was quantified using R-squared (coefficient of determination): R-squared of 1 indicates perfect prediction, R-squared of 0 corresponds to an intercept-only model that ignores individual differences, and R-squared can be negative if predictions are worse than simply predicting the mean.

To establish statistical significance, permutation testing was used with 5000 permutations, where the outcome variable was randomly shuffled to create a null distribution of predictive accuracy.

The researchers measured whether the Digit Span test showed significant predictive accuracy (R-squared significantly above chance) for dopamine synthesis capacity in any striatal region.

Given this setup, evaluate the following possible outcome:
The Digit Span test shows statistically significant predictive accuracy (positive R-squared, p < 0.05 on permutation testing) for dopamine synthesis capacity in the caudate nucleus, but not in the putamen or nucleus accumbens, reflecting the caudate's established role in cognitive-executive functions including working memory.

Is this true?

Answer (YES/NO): NO